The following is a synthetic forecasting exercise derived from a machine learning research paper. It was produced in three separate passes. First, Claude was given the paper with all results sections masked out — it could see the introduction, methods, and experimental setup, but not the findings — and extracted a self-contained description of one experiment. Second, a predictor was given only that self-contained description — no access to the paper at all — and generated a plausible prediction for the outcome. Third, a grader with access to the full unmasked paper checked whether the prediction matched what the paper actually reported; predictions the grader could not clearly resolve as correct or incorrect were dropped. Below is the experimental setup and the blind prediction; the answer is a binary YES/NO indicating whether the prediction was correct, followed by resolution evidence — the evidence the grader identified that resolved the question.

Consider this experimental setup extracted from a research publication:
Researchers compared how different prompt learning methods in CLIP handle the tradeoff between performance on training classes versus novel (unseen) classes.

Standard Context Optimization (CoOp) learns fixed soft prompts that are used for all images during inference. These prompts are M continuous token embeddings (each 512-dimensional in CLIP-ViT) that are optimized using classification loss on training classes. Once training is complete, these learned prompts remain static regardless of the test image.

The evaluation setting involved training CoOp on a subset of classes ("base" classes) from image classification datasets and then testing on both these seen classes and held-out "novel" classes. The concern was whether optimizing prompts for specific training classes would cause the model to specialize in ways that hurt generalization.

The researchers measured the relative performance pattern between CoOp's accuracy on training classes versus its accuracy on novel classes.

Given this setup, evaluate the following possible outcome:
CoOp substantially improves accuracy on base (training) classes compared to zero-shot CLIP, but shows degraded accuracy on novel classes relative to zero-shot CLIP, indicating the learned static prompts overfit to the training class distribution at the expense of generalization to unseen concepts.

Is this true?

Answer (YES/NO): YES